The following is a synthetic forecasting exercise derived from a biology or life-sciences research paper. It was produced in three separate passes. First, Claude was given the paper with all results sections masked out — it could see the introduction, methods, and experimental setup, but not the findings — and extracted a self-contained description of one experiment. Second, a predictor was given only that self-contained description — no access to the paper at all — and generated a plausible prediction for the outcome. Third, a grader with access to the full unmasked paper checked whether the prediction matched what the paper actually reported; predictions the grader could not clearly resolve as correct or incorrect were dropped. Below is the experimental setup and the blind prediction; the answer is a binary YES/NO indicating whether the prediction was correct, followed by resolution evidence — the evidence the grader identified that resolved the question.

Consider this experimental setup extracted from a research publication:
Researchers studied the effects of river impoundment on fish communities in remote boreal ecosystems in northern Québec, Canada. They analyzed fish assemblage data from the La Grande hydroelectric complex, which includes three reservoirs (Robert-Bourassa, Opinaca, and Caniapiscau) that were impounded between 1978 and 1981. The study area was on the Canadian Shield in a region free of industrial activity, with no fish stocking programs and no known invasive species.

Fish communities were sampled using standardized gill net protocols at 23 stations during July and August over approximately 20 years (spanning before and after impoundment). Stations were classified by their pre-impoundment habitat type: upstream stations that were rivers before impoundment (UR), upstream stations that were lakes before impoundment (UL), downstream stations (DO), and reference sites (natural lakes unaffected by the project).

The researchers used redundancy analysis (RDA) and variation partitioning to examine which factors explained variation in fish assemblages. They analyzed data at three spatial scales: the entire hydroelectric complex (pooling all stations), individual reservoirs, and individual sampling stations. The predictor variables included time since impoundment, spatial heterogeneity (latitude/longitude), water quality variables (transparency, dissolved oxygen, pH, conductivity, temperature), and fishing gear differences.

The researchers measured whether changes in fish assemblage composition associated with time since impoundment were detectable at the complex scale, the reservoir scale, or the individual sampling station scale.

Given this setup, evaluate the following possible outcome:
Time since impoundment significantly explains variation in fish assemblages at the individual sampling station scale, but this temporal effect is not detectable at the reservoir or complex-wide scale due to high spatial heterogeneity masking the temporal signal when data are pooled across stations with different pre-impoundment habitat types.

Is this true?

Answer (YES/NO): YES